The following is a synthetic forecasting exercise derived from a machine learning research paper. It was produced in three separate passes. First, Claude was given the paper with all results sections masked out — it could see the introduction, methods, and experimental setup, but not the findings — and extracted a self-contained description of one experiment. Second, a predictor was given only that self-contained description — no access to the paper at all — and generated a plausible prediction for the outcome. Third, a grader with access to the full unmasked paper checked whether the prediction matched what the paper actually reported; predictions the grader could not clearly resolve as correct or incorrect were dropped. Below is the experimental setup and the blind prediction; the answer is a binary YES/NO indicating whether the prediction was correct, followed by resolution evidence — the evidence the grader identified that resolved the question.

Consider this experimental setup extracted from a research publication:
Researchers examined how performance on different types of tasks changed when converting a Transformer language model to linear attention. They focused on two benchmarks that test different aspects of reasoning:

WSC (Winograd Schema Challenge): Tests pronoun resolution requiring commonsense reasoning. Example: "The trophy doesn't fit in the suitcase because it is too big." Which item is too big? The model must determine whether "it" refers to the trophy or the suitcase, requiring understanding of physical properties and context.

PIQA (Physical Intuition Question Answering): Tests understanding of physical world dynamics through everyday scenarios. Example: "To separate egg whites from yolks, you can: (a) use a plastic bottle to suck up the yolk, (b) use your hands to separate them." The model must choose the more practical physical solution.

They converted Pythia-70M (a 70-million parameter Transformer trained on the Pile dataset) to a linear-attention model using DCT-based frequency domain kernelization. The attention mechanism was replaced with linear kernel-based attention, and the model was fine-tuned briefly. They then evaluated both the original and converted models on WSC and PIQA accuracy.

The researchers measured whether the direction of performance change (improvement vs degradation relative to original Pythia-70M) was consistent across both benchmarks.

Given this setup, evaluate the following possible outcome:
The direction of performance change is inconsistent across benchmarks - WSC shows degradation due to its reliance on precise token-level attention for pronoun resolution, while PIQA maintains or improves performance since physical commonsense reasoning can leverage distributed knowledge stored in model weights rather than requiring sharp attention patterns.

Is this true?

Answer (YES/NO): YES